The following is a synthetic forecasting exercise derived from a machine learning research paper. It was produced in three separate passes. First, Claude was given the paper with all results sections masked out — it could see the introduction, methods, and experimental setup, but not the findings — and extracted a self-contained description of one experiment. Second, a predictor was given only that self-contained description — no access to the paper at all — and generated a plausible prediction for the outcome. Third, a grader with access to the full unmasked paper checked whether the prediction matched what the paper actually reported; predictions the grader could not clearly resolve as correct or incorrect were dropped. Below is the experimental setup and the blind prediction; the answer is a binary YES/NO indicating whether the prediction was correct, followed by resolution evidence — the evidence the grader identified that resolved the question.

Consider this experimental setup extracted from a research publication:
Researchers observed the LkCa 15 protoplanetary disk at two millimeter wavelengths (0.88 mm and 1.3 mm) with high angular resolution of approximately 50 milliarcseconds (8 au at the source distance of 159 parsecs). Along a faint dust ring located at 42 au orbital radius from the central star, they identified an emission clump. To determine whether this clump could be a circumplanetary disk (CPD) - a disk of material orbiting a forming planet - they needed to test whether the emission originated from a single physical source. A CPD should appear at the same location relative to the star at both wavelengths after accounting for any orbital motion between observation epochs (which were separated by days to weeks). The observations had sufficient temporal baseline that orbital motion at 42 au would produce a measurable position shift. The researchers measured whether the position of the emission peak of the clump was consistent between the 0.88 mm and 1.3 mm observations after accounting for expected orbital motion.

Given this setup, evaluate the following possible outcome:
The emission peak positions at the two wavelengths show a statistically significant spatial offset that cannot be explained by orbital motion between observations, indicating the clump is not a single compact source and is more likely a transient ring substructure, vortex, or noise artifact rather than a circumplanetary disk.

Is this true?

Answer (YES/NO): NO